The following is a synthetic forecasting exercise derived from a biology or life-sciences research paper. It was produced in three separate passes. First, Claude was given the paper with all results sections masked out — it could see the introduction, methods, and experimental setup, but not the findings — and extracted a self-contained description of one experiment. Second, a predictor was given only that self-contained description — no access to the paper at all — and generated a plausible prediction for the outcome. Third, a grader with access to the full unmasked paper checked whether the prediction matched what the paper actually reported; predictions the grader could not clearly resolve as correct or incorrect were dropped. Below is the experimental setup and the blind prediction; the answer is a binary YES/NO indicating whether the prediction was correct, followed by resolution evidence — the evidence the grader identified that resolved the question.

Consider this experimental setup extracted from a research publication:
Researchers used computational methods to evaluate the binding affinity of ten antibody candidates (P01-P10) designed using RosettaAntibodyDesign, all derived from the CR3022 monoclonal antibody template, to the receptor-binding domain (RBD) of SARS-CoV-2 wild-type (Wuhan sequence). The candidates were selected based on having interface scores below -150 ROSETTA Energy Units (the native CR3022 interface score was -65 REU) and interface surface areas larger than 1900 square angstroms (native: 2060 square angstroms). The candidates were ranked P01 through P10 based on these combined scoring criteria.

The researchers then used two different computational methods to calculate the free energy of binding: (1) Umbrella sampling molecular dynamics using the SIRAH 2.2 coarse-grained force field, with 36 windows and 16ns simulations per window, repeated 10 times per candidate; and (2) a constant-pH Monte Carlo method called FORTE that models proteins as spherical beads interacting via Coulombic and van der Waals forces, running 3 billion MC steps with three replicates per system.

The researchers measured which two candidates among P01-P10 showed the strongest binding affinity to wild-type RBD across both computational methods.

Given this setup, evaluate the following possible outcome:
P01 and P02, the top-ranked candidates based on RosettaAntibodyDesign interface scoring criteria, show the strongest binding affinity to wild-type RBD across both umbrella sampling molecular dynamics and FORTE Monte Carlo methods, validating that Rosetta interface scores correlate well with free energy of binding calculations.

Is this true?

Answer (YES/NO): NO